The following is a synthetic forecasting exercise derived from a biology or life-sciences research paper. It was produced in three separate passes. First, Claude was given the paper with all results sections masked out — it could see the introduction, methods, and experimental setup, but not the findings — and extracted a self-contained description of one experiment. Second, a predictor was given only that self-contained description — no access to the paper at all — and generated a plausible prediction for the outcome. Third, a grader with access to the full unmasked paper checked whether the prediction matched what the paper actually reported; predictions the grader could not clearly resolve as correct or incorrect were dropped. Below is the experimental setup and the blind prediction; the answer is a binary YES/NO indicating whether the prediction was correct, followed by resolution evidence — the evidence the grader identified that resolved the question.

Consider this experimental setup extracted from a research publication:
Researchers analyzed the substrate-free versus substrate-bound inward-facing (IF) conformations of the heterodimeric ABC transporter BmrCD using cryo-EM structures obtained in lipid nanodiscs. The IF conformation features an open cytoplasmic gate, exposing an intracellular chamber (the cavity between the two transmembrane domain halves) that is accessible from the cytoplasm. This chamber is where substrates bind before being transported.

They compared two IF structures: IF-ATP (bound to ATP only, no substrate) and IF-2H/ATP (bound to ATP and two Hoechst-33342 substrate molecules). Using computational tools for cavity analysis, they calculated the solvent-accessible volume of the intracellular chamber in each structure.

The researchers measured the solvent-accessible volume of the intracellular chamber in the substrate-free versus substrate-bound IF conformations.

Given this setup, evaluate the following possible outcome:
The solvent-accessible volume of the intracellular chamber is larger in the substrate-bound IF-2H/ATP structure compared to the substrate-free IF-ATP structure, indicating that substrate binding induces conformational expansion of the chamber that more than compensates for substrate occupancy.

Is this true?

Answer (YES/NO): NO